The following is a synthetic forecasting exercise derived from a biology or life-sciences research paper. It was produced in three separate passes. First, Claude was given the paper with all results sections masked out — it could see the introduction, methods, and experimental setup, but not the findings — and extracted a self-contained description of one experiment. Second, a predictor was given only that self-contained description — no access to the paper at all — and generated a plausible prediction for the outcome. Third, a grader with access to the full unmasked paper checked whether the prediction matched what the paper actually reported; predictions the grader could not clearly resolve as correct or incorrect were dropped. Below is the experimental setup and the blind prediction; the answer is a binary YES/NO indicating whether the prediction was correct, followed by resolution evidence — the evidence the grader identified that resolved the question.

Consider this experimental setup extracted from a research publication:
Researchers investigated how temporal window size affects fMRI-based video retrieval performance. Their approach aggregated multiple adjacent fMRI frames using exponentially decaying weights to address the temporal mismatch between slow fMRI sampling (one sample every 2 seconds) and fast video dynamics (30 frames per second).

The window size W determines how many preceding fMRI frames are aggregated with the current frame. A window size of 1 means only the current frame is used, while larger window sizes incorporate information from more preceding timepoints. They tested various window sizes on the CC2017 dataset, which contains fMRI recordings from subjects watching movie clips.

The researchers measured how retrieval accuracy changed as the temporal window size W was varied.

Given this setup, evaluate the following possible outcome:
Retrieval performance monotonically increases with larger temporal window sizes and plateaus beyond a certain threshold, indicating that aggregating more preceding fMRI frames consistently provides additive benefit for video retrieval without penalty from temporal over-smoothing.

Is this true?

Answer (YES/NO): NO